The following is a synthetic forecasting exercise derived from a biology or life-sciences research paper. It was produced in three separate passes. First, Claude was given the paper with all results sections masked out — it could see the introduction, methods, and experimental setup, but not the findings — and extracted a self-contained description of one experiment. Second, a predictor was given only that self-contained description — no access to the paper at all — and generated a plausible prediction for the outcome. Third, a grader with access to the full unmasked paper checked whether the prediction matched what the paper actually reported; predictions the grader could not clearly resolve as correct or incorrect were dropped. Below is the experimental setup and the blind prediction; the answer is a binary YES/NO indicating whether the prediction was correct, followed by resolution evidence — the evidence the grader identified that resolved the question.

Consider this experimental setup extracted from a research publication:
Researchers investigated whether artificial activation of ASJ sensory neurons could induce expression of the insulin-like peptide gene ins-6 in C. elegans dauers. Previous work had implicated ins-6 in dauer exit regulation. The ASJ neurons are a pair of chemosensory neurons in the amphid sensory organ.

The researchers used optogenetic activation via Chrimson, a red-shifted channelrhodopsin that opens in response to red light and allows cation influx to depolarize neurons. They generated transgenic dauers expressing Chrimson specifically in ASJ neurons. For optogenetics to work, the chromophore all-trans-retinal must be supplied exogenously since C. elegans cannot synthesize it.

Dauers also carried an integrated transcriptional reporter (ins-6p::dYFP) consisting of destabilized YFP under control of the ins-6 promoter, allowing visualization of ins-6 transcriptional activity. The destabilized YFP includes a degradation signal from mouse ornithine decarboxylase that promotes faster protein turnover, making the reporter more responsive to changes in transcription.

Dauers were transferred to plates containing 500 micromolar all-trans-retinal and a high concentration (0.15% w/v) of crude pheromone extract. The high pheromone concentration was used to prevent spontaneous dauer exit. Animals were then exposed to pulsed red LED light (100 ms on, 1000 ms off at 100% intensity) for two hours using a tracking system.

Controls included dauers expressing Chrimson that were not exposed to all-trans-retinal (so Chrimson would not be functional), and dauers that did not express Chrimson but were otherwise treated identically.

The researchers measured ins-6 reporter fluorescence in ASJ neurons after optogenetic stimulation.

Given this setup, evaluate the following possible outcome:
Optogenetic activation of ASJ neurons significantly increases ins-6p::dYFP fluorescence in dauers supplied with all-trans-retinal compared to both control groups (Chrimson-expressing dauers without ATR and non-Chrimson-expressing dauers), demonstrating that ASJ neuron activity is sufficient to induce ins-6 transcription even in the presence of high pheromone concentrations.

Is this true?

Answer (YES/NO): NO